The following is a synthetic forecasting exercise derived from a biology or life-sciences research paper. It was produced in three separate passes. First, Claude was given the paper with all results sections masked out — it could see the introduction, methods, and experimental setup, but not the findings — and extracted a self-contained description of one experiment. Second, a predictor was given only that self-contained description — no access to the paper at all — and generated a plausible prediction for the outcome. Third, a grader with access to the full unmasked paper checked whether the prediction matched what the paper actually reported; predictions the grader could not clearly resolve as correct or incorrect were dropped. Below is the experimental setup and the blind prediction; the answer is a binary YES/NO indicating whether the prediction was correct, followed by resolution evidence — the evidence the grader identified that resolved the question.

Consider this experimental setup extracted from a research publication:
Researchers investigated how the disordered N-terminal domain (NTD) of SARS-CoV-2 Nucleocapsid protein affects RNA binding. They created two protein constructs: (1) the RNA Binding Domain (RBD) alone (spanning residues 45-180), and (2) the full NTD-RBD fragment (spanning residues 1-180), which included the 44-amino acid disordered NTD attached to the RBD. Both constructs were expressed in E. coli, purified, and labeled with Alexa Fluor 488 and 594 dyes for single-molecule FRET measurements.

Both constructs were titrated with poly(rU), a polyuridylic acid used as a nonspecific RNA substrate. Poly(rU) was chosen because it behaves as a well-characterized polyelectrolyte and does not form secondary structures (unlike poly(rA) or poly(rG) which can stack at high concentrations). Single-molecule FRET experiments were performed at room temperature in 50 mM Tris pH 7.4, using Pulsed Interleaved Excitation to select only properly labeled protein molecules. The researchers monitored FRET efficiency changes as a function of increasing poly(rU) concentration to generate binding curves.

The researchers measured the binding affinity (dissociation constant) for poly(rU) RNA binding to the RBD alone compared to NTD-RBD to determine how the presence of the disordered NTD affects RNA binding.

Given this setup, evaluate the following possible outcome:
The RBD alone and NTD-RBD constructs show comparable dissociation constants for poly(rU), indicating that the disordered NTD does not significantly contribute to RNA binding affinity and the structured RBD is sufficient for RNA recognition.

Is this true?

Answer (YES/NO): NO